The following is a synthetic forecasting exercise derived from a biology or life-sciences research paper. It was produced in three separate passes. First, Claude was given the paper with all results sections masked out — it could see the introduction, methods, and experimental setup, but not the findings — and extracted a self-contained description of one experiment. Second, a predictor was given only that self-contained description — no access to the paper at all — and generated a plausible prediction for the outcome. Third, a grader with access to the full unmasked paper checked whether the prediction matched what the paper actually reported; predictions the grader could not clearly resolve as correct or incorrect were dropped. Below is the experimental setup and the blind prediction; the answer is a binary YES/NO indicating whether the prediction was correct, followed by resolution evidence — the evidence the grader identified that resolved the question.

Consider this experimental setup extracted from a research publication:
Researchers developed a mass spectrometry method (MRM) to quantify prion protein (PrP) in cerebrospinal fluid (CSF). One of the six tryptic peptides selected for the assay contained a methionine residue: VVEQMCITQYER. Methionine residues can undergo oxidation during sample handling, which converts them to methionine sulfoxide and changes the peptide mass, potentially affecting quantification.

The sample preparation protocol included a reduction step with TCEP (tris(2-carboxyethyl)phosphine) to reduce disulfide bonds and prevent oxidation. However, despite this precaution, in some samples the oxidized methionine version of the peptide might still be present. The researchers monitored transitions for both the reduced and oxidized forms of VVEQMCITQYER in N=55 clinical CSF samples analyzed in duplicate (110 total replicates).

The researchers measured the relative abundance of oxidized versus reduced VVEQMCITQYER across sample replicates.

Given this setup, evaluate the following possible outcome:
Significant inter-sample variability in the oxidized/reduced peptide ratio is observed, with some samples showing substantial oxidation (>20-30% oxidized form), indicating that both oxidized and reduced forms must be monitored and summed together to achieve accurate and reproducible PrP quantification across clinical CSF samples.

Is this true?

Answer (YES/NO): NO